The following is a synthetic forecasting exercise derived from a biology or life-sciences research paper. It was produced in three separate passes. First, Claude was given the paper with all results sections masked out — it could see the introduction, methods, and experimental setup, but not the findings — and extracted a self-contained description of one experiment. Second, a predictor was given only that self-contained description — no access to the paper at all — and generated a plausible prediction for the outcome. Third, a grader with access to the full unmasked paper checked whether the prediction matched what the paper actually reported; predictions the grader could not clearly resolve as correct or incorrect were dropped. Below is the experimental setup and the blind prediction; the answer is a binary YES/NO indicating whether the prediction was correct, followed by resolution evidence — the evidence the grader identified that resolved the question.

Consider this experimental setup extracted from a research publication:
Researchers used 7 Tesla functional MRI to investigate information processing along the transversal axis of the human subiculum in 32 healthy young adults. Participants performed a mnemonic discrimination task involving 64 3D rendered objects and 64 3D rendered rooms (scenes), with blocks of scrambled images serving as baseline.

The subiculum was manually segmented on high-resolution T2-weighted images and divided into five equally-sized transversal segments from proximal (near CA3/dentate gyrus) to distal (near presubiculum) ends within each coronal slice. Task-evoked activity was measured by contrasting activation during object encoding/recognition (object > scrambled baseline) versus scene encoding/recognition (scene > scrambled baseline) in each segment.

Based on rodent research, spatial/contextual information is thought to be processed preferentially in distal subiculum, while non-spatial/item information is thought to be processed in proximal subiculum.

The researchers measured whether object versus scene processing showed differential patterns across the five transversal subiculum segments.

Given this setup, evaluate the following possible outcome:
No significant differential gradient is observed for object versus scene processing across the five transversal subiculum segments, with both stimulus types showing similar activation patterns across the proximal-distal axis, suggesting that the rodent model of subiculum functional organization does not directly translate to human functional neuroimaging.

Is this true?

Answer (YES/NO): NO